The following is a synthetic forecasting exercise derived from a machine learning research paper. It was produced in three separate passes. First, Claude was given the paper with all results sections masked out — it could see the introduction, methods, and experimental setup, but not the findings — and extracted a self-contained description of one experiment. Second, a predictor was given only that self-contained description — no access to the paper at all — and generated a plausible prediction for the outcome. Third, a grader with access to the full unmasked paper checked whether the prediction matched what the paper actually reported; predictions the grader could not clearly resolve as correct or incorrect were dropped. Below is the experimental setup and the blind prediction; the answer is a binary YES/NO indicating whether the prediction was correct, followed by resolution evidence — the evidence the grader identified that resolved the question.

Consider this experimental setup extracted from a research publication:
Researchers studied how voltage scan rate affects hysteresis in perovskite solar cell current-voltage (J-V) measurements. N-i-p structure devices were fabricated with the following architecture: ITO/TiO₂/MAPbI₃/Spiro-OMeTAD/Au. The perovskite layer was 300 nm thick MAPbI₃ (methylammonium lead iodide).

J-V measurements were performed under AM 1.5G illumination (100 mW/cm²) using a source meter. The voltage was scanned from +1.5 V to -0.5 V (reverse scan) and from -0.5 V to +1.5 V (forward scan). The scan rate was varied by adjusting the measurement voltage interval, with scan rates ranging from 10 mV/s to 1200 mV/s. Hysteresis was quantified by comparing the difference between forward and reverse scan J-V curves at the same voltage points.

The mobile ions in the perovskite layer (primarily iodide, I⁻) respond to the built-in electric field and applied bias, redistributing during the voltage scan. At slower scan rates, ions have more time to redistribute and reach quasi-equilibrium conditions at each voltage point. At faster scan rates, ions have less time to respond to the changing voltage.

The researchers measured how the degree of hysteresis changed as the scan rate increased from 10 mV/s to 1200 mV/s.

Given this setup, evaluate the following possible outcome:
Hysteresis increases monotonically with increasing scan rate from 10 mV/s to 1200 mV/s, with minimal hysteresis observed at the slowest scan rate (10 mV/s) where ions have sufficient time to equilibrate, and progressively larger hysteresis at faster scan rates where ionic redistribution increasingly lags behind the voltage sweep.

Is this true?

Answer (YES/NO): NO